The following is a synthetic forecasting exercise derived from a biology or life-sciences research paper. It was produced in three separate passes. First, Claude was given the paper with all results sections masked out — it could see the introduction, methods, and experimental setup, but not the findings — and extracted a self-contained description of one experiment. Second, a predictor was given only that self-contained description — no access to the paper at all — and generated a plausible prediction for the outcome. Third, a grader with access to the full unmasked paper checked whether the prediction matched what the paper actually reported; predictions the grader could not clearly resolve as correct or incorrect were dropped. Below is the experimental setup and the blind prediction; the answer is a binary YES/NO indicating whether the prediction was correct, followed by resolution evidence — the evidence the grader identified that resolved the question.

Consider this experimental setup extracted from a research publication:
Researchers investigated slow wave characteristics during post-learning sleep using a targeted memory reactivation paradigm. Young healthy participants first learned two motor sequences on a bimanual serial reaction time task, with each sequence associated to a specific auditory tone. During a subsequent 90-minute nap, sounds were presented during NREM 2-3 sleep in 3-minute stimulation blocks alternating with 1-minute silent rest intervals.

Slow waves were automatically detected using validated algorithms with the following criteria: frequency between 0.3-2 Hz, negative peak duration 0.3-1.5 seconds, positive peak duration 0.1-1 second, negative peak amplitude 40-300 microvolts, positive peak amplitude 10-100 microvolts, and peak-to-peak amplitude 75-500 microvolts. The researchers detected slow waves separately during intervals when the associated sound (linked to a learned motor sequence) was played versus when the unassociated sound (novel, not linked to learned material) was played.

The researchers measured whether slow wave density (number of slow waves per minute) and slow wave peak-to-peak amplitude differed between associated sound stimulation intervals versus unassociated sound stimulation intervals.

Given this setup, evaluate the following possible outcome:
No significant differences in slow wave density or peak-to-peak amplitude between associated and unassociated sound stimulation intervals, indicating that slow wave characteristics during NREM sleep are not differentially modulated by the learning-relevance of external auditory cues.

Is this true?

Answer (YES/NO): NO